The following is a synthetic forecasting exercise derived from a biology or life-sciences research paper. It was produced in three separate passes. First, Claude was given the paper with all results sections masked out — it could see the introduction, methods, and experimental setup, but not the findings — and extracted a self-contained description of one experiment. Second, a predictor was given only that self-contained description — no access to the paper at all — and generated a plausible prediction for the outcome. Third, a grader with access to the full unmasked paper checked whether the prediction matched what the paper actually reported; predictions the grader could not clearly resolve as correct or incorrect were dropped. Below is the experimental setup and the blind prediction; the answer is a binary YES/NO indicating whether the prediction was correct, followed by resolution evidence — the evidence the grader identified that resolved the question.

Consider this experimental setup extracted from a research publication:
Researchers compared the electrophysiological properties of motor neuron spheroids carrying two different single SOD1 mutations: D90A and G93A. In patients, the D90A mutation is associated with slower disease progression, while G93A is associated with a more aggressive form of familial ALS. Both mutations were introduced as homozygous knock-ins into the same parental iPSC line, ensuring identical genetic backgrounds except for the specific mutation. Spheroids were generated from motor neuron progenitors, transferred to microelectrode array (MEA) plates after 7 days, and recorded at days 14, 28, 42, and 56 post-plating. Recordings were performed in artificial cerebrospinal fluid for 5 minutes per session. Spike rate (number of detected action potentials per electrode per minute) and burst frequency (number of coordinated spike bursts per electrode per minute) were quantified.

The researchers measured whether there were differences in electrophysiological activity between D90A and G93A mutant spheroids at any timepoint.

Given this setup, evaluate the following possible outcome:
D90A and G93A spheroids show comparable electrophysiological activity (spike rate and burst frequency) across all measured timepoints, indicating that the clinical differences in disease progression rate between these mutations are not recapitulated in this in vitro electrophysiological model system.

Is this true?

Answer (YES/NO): NO